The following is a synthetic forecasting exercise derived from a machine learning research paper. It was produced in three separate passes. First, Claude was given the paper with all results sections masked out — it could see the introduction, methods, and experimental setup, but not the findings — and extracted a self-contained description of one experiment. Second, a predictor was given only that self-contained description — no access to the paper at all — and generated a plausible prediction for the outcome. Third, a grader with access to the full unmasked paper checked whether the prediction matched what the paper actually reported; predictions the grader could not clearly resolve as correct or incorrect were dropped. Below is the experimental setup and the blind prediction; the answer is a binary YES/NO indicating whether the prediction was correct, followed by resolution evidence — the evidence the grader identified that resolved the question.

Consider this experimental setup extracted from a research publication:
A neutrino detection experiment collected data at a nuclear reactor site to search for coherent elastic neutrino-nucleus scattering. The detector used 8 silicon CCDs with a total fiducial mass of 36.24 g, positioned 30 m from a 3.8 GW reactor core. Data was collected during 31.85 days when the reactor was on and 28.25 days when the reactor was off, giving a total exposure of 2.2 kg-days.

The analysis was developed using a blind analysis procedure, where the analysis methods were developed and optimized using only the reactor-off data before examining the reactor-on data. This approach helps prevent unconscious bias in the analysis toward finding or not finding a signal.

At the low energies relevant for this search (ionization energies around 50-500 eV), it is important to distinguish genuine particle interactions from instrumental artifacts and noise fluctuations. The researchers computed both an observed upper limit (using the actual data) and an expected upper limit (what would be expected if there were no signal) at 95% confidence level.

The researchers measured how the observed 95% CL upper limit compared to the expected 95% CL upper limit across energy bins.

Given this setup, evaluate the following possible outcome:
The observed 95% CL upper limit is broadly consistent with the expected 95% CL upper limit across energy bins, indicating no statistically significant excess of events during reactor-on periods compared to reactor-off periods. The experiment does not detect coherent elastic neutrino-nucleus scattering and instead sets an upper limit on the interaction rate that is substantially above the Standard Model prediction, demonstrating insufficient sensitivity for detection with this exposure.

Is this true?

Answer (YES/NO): YES